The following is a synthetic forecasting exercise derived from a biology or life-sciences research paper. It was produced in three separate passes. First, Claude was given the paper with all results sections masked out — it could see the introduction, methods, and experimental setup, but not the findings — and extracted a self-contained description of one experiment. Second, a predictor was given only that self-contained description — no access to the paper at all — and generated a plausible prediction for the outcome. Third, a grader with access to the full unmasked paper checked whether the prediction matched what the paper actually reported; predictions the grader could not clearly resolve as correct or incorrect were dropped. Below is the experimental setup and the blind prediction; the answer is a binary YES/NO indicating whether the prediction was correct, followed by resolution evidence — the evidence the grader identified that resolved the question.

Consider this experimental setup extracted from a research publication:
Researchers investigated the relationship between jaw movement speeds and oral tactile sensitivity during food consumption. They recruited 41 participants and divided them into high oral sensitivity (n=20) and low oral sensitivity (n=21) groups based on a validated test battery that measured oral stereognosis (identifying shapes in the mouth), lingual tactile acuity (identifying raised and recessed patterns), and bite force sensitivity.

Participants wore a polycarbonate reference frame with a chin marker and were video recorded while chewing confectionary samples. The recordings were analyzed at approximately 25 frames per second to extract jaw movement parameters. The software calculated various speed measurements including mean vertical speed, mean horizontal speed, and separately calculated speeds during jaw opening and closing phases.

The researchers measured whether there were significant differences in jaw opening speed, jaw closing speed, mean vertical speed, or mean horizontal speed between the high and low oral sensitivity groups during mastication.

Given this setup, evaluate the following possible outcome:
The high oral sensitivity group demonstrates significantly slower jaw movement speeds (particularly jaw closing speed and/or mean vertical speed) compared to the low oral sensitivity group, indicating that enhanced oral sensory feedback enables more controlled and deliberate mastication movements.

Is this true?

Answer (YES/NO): NO